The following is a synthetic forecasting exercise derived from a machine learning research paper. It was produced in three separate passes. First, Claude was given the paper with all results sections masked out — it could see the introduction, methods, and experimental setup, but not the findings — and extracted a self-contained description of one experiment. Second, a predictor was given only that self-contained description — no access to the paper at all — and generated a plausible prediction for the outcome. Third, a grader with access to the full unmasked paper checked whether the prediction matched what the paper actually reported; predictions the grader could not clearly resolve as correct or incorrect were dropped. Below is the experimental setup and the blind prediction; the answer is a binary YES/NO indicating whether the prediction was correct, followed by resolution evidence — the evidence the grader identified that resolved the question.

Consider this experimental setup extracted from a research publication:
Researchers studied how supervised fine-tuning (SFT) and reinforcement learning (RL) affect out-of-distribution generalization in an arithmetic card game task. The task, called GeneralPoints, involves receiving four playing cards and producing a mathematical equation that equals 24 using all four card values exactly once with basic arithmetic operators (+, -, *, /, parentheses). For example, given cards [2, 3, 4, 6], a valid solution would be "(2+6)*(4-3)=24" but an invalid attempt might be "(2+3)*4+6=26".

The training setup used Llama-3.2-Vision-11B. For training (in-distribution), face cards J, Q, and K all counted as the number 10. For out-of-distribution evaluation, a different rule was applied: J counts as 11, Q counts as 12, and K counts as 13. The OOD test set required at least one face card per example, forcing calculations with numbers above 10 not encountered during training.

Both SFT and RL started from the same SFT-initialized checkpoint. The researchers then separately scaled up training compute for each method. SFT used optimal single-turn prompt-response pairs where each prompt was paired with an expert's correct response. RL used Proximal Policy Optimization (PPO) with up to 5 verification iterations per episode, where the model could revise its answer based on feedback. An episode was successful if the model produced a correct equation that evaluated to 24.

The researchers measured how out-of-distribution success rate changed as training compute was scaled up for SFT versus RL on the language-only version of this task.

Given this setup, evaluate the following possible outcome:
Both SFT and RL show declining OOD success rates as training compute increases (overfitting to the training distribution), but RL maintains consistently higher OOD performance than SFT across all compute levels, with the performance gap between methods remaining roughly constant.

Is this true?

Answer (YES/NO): NO